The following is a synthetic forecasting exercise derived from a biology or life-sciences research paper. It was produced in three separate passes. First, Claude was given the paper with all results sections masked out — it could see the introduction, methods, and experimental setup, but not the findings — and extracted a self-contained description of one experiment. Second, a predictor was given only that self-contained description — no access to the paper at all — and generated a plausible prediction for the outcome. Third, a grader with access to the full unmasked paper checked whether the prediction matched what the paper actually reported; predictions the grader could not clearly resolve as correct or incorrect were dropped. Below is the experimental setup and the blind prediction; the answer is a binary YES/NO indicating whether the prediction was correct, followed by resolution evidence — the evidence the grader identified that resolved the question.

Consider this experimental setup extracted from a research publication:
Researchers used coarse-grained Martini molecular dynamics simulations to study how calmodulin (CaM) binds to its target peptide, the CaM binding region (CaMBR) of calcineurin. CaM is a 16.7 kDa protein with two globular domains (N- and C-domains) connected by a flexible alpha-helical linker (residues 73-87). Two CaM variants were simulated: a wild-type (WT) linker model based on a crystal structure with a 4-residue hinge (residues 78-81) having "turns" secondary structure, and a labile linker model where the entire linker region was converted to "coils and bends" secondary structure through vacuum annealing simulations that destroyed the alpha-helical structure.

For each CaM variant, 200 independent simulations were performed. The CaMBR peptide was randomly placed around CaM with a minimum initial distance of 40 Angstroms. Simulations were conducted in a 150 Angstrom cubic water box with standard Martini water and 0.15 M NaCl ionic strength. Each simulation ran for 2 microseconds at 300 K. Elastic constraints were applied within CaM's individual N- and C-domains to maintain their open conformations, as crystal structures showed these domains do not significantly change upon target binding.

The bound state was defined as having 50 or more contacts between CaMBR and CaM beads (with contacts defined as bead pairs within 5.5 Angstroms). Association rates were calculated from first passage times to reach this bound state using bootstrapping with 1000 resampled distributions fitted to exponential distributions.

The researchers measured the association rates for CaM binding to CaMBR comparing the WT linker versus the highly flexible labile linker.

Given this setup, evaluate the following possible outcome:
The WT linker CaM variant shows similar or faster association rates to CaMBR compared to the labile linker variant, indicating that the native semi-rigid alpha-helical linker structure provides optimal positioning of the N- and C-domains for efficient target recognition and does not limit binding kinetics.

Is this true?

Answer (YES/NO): YES